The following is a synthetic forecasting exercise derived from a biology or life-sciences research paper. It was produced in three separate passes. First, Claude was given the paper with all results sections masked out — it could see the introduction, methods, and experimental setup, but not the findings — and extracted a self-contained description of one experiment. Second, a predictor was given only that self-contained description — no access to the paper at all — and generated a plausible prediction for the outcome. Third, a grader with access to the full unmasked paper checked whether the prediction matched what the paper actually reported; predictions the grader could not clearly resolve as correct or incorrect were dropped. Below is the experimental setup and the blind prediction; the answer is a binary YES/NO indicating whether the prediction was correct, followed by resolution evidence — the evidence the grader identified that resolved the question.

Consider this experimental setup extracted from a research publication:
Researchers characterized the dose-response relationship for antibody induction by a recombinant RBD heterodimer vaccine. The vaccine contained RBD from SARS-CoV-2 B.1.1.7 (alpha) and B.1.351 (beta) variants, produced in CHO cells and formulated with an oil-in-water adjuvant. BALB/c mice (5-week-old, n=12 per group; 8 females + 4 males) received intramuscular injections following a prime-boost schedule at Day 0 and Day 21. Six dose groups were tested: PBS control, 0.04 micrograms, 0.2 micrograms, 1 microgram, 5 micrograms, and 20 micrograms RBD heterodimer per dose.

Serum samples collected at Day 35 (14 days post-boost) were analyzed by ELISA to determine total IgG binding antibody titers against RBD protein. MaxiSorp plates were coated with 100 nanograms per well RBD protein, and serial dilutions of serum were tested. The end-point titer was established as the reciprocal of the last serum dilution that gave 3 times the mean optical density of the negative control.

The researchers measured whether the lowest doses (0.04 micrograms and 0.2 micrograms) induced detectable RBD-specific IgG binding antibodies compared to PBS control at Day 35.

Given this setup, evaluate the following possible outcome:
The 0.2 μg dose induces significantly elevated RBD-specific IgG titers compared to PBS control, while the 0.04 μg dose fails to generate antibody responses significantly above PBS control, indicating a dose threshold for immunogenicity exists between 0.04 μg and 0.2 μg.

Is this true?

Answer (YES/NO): NO